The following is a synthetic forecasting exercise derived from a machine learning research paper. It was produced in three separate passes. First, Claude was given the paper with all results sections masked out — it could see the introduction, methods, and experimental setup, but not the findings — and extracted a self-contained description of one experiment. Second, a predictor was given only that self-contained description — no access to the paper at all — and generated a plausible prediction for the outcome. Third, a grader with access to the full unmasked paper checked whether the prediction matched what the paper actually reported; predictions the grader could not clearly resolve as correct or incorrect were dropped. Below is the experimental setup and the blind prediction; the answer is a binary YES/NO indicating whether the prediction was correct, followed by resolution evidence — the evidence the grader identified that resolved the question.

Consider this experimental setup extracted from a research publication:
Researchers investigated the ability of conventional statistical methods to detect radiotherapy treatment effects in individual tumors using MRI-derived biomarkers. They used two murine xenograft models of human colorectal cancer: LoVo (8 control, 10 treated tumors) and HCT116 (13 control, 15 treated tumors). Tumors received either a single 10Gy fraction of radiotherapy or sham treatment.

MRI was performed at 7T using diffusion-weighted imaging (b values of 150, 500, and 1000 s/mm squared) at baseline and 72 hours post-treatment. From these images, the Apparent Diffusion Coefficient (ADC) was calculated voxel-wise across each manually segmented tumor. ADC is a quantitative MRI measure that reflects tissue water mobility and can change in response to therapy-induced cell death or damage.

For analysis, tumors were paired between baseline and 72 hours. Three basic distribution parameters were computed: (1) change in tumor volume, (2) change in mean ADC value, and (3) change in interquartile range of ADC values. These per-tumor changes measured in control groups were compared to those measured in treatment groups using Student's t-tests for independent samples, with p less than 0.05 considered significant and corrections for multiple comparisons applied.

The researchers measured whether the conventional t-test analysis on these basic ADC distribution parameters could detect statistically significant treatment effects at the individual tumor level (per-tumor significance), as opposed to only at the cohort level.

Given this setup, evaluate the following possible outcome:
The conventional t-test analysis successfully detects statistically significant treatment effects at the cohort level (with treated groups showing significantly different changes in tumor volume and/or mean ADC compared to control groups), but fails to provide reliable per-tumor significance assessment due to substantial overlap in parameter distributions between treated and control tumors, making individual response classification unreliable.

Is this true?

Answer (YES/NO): YES